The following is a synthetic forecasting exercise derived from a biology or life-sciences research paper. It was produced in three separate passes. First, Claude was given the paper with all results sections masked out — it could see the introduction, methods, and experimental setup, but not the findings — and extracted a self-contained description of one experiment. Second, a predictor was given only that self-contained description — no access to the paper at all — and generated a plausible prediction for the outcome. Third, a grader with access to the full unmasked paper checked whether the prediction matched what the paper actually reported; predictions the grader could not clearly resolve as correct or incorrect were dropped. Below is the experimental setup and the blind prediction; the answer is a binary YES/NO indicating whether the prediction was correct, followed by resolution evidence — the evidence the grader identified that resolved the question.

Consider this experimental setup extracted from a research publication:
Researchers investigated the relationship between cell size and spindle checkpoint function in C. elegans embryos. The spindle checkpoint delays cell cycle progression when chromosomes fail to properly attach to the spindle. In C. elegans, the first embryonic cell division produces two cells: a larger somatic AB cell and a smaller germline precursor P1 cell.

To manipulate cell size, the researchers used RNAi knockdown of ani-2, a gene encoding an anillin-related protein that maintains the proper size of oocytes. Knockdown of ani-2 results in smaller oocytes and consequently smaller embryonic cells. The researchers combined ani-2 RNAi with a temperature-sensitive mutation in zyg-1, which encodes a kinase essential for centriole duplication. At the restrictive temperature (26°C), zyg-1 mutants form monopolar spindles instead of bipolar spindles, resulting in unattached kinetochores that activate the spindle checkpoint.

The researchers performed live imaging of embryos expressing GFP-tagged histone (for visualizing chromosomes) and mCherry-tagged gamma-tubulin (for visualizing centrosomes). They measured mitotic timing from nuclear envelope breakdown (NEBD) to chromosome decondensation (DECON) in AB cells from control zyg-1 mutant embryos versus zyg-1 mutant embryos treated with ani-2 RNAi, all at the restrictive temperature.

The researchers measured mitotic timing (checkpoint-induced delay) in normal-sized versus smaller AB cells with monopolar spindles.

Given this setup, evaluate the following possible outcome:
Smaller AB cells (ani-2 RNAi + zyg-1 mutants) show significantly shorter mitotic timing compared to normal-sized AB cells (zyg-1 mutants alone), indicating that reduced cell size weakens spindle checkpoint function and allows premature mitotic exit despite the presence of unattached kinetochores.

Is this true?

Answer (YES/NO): NO